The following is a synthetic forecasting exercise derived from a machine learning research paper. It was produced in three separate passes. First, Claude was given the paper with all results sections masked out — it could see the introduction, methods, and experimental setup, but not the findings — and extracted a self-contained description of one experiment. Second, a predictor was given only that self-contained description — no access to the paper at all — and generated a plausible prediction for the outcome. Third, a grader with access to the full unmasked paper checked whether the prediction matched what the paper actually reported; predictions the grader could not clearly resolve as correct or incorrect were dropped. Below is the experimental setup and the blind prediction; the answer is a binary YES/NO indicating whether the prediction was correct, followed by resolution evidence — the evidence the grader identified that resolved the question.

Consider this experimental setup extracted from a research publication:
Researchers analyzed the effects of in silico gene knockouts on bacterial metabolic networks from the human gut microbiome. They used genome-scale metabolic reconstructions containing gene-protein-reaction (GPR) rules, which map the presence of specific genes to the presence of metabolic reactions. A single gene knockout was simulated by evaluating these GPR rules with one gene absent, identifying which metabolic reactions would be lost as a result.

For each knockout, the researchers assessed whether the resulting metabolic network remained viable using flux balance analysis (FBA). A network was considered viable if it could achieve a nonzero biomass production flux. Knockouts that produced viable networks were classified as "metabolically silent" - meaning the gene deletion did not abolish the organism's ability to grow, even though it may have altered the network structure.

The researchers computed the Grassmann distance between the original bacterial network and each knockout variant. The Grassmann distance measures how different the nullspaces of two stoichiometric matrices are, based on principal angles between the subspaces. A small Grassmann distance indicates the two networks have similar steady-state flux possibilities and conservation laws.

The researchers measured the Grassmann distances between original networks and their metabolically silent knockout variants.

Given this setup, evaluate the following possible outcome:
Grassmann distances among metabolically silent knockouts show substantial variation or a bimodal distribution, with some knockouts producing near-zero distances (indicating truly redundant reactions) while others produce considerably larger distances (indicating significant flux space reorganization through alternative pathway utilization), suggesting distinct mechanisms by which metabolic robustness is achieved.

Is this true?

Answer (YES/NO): NO